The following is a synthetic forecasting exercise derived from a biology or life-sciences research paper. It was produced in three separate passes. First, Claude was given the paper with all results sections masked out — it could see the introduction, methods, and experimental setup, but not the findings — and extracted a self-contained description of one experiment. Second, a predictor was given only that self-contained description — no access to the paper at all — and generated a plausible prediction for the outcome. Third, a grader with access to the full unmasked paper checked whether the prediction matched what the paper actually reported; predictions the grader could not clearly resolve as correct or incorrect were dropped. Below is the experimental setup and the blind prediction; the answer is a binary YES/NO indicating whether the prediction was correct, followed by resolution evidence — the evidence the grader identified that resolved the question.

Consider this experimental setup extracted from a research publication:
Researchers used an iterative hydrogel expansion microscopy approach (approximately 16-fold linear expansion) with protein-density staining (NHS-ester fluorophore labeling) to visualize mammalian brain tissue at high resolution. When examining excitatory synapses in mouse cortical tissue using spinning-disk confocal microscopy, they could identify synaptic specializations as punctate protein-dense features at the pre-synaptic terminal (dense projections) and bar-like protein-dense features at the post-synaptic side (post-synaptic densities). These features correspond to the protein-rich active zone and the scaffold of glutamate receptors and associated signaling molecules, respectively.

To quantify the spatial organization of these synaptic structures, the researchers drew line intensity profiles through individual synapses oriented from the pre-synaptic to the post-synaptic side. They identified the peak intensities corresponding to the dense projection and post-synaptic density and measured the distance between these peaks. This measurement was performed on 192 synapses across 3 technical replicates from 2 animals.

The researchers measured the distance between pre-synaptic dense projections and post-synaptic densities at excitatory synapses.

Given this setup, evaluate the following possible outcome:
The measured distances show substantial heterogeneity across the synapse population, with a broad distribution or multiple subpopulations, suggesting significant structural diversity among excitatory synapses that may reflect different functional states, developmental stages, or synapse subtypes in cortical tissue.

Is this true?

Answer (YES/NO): NO